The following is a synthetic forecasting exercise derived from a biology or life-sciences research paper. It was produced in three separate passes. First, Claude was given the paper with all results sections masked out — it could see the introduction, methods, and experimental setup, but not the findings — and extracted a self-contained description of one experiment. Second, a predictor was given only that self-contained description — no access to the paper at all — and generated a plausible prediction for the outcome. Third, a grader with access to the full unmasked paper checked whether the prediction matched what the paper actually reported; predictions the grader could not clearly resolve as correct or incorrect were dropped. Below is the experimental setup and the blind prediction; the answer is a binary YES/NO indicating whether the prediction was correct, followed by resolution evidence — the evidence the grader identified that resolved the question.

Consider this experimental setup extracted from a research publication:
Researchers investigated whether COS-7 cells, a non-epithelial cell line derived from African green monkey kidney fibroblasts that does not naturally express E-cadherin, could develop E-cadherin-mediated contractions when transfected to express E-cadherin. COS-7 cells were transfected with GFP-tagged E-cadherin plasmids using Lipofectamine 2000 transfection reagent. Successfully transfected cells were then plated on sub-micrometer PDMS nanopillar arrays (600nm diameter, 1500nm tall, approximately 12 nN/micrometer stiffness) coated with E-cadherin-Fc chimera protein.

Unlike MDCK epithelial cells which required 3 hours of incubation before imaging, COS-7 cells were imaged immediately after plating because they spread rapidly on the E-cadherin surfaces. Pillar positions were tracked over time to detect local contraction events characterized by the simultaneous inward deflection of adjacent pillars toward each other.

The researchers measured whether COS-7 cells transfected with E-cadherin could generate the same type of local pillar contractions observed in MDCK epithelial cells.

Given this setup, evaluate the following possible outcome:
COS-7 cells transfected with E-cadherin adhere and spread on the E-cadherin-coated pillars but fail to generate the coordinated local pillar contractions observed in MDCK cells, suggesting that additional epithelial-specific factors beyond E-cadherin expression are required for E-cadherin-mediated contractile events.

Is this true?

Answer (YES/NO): NO